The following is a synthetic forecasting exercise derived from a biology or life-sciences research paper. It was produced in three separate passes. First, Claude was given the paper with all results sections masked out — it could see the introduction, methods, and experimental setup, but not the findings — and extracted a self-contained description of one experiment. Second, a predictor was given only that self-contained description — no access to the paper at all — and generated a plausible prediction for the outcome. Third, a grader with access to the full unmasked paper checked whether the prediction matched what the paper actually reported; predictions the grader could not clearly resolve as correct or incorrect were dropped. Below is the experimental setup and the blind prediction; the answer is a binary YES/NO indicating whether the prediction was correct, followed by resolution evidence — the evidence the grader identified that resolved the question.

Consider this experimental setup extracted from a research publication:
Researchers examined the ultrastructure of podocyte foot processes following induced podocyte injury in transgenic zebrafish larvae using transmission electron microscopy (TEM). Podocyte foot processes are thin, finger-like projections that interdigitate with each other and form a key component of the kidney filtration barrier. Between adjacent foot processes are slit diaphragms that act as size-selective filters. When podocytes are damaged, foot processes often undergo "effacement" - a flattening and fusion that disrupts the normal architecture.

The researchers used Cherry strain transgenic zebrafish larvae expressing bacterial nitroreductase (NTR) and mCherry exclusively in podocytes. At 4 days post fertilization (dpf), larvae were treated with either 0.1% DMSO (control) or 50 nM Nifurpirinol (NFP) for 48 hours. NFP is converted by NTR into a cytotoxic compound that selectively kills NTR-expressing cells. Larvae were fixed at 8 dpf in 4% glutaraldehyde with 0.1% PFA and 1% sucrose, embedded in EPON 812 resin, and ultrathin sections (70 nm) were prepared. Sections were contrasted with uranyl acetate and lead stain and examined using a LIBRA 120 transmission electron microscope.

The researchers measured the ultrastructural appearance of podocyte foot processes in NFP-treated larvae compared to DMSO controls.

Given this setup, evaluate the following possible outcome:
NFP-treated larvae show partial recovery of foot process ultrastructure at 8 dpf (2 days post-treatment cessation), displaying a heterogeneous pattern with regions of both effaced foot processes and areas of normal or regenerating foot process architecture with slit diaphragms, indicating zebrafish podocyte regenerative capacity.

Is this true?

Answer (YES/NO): NO